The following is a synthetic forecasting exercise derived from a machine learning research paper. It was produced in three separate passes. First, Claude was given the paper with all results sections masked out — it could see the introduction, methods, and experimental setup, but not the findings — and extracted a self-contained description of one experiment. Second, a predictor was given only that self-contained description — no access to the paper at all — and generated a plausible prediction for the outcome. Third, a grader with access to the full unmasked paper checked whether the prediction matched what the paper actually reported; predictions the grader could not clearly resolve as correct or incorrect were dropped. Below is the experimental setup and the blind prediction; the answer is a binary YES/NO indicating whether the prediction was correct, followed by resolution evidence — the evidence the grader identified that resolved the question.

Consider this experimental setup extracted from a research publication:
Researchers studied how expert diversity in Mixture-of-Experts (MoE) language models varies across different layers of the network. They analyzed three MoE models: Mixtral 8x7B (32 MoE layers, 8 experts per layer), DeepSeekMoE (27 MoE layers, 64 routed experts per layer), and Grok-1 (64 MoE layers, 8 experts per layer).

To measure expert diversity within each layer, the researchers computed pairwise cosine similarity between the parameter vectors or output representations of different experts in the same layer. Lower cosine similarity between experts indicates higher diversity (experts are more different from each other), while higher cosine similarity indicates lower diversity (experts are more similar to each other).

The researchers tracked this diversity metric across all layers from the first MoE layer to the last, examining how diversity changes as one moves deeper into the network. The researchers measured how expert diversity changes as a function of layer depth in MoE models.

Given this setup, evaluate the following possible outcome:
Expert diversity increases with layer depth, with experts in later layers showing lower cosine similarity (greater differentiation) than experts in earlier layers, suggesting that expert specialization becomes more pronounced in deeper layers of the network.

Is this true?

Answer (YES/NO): NO